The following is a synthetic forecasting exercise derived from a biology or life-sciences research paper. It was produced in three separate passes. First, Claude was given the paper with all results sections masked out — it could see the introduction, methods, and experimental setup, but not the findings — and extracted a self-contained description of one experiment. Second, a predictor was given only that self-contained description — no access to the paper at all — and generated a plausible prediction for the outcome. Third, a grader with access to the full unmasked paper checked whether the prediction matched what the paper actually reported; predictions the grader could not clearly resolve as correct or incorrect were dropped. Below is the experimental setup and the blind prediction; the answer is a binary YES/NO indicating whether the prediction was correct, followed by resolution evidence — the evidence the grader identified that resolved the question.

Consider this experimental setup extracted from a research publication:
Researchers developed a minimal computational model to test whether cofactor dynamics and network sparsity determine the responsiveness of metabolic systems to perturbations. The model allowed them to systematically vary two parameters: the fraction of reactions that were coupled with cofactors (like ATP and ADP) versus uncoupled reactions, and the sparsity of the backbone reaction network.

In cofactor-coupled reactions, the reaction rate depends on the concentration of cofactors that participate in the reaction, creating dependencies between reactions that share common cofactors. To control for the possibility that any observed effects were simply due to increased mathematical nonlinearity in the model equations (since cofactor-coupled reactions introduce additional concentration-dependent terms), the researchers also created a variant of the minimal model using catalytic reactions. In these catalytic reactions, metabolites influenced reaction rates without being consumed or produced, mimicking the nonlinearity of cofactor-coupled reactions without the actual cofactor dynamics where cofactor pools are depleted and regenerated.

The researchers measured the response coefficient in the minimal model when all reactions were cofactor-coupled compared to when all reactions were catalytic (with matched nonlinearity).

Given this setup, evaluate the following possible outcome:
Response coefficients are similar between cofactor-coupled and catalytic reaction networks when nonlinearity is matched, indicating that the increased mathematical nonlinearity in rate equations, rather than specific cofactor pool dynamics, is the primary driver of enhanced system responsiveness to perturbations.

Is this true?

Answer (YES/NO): NO